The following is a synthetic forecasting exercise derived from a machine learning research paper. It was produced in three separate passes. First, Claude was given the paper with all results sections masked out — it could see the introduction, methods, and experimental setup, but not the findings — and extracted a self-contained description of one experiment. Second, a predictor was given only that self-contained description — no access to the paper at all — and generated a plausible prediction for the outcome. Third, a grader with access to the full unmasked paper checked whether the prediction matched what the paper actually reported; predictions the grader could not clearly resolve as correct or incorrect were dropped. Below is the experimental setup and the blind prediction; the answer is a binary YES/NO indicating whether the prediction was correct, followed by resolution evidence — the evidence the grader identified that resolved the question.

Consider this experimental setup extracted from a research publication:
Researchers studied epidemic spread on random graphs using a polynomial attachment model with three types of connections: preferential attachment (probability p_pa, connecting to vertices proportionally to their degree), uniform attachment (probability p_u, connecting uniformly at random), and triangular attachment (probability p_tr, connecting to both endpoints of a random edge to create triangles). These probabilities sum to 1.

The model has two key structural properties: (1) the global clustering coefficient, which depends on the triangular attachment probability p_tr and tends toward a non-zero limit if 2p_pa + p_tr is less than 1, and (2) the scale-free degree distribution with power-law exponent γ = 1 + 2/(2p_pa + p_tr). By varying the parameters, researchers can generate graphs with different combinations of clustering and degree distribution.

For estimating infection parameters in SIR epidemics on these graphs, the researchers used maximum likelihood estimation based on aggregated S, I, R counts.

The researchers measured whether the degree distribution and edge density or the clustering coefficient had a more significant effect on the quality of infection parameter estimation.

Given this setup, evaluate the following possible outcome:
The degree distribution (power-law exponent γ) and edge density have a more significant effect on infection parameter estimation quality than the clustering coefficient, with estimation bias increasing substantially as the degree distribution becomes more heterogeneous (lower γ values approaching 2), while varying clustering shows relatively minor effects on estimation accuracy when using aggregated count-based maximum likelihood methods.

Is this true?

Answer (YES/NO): YES